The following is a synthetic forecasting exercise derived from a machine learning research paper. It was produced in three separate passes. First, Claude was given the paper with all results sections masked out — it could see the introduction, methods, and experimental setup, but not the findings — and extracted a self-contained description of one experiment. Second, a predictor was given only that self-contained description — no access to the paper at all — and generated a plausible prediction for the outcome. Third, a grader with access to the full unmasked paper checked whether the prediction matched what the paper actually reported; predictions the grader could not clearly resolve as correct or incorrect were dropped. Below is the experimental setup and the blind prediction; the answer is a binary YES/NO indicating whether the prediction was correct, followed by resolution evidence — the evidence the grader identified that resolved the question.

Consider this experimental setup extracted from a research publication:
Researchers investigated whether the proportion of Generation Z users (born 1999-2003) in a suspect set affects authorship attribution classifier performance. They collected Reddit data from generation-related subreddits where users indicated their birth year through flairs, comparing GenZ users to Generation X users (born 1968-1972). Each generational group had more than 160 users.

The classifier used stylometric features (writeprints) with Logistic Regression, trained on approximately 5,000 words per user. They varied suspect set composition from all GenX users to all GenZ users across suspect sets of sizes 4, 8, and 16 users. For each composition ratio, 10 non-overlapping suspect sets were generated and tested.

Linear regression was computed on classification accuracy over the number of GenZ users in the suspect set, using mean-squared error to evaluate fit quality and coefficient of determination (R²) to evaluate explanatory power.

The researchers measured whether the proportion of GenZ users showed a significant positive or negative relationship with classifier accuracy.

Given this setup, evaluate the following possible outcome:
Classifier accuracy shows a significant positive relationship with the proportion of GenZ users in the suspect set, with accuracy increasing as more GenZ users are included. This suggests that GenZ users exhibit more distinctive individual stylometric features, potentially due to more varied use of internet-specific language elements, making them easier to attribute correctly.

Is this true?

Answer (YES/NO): NO